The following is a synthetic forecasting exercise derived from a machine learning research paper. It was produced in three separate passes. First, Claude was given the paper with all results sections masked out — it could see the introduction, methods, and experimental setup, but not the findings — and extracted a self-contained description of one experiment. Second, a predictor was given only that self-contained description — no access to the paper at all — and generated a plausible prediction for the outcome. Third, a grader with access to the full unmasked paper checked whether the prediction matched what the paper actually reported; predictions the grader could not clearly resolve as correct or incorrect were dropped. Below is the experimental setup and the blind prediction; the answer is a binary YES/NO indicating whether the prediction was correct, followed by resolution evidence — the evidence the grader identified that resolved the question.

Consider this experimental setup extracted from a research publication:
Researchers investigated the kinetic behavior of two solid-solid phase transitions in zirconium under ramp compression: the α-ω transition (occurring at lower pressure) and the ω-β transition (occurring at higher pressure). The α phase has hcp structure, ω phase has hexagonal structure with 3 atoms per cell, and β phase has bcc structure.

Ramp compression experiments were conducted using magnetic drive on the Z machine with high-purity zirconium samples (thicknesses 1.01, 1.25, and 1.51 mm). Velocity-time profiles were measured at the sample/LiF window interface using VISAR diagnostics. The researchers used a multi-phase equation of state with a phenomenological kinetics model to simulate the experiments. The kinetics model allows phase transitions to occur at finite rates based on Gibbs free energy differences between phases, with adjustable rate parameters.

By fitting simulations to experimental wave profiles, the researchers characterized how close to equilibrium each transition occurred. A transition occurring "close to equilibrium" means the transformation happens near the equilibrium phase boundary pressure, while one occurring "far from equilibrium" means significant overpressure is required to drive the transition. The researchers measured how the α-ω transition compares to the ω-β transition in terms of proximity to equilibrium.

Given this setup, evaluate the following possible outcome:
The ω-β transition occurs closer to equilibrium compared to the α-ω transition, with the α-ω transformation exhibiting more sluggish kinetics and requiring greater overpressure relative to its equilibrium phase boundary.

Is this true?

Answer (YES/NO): YES